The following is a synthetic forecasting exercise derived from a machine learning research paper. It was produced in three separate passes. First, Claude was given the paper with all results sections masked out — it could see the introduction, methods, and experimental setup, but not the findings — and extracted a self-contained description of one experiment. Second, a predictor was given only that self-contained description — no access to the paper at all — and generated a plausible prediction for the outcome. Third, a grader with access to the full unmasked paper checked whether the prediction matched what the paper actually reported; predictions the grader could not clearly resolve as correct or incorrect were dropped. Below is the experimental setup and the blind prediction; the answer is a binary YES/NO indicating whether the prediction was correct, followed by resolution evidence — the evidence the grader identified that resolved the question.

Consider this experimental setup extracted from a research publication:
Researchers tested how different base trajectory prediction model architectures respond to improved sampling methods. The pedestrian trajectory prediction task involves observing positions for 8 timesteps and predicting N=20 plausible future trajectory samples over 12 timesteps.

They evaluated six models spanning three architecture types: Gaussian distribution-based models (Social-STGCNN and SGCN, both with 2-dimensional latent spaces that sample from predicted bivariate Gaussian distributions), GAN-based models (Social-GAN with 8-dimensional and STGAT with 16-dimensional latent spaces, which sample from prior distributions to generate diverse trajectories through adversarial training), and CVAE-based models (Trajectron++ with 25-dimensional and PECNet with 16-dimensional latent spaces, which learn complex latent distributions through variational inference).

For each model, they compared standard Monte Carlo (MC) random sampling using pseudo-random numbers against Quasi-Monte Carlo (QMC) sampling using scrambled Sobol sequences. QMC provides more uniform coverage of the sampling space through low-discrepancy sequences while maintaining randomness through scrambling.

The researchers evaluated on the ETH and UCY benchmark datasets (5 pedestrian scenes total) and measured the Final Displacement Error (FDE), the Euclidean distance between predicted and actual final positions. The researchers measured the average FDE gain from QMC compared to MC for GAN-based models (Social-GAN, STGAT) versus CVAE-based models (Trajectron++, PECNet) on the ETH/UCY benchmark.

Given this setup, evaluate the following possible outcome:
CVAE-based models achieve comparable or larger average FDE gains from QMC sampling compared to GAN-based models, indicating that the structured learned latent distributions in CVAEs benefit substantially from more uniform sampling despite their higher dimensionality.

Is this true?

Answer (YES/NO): YES